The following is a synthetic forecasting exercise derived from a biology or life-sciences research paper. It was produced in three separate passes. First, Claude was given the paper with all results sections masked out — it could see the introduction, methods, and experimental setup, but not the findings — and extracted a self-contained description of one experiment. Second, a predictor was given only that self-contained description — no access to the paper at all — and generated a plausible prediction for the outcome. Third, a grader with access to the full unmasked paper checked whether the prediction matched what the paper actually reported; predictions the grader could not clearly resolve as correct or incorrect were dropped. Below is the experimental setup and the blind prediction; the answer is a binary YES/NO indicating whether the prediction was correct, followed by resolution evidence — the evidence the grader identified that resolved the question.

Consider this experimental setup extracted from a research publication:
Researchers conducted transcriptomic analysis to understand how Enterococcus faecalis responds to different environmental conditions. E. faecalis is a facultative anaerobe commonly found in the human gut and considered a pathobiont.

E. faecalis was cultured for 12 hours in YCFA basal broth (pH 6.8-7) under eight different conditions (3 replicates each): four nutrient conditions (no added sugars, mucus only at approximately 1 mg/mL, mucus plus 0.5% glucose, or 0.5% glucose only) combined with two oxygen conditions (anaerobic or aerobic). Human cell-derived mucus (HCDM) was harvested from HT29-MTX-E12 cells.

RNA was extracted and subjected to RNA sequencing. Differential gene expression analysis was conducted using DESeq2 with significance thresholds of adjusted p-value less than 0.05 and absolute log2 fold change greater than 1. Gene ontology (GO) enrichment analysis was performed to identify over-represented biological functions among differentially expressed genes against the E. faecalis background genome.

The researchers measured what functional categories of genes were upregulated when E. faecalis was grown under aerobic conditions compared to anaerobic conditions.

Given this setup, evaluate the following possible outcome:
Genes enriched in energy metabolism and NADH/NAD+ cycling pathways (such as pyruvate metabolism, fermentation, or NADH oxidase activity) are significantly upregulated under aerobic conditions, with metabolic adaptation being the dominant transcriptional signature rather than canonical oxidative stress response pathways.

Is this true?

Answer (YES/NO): NO